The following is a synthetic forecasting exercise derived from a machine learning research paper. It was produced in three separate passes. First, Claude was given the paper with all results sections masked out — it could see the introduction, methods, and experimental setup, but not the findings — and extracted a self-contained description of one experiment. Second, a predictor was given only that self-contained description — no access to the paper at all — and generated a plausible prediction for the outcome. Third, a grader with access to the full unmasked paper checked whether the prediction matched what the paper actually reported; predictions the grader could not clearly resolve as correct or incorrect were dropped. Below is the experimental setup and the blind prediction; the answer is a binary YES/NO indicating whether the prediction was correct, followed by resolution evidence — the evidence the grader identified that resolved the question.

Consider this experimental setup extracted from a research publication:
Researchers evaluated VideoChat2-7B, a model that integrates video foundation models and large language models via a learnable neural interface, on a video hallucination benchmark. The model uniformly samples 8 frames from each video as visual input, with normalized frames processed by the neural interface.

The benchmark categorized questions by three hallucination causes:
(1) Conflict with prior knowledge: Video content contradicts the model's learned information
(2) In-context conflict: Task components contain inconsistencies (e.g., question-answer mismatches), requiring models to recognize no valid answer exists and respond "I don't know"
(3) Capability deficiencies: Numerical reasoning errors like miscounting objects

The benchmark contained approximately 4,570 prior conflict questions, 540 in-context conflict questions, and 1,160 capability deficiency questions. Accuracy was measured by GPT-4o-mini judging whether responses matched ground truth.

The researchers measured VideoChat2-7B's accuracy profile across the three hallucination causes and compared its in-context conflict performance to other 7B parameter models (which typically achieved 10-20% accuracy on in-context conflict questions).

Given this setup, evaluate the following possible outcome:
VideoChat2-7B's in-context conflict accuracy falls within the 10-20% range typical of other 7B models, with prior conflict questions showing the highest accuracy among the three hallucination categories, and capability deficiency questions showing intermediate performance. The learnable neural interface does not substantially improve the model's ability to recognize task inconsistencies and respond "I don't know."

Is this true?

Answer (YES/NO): NO